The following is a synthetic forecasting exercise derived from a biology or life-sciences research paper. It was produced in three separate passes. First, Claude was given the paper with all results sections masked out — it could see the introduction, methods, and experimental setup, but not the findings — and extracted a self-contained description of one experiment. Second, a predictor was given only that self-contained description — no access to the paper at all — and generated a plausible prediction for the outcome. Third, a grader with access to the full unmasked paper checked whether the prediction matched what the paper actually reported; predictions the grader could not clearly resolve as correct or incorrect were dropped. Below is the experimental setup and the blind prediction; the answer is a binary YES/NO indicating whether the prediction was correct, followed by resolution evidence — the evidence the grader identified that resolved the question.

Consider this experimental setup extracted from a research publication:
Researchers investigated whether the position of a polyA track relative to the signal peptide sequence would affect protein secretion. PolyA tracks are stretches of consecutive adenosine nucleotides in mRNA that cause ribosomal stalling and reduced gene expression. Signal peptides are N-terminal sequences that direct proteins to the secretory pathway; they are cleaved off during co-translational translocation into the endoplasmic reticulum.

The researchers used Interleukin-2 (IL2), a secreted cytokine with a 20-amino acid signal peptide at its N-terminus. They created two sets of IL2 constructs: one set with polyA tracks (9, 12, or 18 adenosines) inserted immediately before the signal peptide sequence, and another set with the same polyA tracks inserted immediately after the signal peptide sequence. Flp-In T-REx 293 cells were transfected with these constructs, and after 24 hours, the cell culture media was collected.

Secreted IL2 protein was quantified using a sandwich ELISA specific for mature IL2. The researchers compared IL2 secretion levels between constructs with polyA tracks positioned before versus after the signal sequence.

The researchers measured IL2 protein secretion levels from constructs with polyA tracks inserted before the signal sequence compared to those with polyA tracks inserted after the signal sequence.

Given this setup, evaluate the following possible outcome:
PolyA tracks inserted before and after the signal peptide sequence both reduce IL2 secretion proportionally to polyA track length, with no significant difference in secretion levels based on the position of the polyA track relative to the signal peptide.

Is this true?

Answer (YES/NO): YES